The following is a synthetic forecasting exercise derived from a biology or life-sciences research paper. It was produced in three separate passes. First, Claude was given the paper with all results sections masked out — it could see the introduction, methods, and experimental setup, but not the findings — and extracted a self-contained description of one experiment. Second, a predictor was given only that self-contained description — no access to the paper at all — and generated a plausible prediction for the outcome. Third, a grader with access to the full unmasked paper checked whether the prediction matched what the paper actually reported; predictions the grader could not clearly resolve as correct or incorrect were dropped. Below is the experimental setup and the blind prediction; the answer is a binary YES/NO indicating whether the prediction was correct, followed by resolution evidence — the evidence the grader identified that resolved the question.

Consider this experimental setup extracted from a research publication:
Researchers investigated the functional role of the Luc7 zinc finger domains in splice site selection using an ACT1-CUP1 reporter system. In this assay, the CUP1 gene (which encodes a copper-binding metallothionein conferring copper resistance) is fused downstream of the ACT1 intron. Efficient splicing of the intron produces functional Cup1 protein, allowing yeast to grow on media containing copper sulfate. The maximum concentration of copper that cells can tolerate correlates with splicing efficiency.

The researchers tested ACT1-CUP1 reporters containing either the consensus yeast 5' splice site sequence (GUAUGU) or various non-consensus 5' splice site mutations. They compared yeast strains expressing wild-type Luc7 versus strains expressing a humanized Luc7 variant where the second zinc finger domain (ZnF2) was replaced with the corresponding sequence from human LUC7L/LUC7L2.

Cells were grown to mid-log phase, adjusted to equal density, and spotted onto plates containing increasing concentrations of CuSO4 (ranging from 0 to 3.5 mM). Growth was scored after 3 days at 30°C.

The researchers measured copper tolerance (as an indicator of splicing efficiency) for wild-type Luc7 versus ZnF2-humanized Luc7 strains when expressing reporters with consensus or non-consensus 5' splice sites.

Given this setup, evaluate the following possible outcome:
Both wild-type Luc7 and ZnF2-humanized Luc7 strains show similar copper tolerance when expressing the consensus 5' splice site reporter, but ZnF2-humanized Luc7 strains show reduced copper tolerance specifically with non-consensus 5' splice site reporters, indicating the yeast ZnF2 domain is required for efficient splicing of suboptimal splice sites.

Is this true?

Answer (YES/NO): NO